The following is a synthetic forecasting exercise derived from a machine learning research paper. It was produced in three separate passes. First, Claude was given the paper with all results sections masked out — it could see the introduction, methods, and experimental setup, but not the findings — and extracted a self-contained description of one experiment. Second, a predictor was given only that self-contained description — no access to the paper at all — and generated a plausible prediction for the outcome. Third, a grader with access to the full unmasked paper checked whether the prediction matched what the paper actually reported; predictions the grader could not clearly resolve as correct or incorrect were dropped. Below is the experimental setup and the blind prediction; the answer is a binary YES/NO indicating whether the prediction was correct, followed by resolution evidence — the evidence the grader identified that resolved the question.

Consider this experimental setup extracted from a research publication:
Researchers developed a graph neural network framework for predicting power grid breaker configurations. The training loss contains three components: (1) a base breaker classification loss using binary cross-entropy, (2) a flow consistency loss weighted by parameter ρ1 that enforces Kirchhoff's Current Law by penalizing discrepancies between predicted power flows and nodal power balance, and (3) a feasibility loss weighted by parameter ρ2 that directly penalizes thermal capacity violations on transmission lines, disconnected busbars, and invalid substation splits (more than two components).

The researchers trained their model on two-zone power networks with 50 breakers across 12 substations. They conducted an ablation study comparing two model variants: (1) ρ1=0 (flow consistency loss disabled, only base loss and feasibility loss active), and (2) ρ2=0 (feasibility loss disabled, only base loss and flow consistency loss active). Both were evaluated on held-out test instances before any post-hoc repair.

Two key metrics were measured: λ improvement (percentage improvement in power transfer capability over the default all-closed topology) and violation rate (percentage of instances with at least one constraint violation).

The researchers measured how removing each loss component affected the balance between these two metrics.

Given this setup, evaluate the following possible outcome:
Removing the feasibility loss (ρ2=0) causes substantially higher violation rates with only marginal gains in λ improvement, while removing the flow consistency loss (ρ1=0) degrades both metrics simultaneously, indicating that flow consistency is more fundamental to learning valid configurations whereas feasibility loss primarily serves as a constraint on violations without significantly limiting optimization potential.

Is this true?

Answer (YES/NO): NO